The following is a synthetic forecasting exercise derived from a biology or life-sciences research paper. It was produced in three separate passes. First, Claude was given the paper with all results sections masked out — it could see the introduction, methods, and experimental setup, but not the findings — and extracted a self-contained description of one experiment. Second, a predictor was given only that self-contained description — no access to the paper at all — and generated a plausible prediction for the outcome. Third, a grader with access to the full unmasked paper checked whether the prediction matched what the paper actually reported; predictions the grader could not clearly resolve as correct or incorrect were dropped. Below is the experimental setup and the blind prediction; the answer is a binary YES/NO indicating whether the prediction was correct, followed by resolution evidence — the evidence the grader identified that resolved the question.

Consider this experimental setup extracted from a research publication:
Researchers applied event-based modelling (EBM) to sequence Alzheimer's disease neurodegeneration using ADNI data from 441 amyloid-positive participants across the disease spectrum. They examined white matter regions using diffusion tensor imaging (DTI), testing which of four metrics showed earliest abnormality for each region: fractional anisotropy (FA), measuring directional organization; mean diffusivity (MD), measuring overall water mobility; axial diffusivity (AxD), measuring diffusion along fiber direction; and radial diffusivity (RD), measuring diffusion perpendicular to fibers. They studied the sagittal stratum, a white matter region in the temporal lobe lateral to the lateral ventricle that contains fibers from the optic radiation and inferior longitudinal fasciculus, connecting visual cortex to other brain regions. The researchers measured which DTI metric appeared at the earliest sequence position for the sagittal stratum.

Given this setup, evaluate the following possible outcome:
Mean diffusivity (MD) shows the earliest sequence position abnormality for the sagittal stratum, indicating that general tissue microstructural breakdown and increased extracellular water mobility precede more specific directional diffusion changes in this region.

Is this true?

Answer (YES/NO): YES